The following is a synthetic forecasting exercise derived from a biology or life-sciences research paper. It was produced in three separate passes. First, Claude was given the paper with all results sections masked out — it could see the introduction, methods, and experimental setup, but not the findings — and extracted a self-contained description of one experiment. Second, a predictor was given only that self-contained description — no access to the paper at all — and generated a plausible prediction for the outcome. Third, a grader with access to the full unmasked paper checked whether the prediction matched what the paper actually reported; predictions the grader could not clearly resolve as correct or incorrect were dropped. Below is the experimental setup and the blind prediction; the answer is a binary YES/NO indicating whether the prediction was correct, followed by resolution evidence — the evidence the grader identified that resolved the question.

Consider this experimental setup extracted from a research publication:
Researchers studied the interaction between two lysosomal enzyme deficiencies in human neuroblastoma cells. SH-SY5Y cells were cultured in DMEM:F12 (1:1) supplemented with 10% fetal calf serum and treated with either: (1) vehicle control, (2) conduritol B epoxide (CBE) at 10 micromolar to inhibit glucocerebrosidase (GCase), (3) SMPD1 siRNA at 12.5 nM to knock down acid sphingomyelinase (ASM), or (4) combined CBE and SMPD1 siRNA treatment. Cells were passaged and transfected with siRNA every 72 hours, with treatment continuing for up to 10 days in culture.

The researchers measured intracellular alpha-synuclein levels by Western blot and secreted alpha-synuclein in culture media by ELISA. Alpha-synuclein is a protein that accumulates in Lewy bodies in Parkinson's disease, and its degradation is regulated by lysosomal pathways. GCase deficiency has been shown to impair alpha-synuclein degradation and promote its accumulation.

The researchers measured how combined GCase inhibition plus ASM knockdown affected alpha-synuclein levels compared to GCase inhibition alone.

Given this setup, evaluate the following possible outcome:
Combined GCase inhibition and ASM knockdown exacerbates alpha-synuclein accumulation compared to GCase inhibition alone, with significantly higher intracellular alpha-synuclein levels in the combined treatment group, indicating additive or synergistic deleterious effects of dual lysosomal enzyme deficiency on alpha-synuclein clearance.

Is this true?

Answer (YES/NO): NO